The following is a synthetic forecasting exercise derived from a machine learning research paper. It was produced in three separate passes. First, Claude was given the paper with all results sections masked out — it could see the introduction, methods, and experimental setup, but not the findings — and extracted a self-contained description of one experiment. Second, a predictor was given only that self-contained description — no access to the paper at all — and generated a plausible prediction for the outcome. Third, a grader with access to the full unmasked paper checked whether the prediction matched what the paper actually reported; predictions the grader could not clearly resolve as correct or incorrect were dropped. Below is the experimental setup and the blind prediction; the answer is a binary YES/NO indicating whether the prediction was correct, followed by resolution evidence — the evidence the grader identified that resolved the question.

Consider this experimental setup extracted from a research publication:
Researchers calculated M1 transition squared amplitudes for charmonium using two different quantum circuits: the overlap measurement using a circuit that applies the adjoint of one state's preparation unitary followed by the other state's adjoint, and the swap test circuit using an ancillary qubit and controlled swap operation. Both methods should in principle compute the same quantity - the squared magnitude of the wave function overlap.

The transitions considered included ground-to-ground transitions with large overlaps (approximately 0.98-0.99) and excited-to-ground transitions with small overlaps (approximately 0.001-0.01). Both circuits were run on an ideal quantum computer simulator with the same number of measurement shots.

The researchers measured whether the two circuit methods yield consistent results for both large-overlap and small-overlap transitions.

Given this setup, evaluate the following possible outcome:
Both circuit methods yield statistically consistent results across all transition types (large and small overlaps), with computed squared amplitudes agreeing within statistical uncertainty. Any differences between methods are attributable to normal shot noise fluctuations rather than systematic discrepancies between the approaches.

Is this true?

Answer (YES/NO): NO